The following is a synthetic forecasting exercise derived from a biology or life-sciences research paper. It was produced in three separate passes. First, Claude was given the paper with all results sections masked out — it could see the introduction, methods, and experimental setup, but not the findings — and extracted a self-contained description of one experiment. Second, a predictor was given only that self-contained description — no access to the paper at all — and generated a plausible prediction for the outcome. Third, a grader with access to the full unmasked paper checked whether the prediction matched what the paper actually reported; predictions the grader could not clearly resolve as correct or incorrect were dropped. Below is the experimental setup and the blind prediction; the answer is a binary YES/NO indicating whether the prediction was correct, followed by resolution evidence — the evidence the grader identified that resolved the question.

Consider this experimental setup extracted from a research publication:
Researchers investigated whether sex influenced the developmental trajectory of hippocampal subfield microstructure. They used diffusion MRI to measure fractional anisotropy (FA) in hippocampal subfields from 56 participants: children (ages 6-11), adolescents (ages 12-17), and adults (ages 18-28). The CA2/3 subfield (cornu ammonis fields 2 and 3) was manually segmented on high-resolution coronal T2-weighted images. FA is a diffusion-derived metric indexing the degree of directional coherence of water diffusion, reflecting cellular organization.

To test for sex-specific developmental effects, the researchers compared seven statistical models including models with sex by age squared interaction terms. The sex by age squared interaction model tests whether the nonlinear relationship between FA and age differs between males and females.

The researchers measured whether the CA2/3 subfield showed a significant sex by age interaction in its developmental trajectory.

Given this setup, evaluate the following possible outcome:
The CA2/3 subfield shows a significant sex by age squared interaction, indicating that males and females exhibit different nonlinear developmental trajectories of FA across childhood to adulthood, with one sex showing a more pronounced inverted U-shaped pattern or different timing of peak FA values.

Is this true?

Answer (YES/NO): YES